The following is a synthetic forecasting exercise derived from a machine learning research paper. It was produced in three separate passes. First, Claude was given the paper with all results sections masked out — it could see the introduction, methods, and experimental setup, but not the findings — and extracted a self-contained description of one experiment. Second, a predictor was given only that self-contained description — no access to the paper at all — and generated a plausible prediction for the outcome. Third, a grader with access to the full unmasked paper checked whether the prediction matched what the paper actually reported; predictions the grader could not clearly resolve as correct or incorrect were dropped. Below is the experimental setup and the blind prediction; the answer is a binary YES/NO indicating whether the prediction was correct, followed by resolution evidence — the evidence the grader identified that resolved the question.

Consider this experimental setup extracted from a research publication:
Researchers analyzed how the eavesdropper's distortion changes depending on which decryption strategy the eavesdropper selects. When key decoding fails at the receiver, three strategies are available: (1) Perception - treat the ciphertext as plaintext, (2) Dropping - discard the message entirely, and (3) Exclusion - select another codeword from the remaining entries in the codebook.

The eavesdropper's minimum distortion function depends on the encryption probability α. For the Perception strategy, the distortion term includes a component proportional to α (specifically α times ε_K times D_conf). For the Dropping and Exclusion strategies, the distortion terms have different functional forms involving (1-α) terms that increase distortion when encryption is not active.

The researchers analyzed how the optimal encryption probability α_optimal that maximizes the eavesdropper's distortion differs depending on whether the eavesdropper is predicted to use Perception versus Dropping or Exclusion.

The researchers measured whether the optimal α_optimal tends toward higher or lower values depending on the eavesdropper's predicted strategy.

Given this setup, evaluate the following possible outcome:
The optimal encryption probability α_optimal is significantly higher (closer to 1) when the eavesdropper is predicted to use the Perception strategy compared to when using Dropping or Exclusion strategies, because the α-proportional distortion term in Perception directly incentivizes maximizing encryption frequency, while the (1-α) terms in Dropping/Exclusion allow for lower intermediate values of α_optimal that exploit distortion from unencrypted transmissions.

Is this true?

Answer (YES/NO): YES